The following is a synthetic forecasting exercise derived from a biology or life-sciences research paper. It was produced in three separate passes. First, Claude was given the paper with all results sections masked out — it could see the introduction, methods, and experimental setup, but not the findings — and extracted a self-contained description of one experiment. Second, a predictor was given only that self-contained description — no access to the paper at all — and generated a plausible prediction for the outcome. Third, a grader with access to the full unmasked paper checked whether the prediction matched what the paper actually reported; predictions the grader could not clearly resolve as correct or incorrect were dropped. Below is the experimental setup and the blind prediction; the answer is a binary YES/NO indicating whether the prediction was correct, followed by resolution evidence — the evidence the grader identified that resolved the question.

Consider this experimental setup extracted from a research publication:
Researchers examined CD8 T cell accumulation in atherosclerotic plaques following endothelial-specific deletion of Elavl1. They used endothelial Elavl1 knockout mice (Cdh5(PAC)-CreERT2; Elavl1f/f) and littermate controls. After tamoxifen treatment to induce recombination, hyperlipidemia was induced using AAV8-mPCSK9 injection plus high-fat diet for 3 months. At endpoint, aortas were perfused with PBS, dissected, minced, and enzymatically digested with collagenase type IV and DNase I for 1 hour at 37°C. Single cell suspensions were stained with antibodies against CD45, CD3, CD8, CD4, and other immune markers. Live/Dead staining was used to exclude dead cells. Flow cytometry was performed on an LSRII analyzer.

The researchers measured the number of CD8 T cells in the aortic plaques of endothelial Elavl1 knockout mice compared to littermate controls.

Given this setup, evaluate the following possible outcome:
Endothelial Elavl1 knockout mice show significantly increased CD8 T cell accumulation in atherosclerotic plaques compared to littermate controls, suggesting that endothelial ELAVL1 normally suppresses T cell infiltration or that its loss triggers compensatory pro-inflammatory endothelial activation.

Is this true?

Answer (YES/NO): NO